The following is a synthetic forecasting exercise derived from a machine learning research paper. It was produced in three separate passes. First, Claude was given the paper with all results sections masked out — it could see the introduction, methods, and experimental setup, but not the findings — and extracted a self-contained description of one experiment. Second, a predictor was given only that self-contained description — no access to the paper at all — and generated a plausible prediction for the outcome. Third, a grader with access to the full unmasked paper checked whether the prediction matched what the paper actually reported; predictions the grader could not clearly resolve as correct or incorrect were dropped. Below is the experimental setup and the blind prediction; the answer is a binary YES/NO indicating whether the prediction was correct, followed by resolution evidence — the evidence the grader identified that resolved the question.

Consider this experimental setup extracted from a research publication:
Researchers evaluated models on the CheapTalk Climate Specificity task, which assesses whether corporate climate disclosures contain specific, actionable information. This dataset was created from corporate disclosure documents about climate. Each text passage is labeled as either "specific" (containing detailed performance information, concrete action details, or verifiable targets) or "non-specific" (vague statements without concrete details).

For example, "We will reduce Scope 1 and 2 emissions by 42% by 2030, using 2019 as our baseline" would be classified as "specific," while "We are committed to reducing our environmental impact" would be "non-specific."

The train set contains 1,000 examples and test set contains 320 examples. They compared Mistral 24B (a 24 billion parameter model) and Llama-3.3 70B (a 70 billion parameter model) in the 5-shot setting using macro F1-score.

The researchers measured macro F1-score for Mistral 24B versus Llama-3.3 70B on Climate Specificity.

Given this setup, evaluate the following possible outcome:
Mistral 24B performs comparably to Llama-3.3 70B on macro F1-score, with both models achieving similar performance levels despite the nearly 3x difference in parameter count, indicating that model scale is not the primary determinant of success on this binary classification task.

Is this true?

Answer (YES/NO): YES